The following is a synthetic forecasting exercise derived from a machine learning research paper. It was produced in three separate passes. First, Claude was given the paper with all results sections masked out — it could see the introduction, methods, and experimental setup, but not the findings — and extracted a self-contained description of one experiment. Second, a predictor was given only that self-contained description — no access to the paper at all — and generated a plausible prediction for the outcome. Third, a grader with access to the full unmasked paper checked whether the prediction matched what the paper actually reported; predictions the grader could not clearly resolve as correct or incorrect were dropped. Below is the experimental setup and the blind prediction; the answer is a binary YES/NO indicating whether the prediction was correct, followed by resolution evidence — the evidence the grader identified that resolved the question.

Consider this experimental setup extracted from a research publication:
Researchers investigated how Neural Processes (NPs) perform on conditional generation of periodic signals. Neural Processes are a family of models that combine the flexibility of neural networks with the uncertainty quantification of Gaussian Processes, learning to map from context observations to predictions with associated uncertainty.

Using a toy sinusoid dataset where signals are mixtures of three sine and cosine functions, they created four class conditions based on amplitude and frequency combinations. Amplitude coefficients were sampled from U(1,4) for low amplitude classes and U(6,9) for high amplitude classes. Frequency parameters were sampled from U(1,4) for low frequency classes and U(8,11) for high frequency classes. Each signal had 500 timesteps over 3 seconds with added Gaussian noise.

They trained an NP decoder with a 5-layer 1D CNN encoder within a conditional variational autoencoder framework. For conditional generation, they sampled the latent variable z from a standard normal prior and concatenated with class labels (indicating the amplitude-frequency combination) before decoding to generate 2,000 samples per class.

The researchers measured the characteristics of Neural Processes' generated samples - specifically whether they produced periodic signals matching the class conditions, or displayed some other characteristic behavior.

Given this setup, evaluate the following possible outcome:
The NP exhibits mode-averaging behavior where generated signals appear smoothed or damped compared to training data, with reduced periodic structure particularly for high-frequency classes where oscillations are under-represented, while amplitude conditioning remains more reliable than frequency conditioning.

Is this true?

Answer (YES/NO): NO